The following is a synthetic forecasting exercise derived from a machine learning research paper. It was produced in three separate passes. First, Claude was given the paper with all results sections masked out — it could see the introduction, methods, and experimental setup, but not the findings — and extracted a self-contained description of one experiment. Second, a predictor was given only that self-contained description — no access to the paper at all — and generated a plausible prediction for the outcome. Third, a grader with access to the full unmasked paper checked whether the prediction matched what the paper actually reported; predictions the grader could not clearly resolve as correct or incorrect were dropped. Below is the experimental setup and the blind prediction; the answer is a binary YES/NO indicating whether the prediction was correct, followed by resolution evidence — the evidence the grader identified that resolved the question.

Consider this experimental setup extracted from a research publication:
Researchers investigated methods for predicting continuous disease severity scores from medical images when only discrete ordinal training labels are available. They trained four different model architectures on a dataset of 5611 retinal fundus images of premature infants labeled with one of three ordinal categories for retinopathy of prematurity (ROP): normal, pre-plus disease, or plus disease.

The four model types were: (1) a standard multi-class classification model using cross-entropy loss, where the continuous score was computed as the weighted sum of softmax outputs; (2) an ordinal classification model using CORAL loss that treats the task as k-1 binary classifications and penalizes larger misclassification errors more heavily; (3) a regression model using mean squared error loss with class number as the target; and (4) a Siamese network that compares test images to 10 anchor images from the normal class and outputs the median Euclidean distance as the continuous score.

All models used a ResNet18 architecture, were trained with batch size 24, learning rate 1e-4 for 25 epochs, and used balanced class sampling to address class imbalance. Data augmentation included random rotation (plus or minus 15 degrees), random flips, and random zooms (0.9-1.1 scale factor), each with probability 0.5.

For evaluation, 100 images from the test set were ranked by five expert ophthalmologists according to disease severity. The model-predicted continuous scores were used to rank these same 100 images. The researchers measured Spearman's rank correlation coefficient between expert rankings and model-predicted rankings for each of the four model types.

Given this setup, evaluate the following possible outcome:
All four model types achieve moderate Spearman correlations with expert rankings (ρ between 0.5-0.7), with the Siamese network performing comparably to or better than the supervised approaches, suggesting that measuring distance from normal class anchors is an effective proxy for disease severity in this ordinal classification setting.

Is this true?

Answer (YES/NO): NO